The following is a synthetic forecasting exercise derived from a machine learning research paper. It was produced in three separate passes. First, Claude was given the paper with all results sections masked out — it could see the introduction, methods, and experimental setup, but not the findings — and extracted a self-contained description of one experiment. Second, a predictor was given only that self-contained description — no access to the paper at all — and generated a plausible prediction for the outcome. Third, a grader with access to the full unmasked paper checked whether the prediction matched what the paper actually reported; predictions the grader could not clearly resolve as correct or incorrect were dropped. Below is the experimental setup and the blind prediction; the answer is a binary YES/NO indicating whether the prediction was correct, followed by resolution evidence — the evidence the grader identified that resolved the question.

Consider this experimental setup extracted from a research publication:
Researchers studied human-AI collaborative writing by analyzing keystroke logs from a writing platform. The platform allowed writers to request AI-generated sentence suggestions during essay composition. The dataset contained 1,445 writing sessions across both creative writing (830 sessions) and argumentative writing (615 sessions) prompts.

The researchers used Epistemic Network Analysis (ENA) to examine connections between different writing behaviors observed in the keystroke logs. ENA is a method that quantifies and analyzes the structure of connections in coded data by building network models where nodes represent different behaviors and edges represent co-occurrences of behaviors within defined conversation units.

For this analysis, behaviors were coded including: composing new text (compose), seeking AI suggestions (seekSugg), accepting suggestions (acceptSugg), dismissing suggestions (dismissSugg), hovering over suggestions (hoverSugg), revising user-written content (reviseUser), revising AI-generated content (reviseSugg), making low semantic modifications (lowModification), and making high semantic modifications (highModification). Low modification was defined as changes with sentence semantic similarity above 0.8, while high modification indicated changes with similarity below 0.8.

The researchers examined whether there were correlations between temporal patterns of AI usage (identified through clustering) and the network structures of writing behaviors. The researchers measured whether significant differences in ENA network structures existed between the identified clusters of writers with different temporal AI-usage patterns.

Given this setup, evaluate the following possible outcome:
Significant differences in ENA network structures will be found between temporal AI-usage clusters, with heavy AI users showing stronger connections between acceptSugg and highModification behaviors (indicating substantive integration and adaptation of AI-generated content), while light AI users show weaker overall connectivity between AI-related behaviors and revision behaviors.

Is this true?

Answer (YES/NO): NO